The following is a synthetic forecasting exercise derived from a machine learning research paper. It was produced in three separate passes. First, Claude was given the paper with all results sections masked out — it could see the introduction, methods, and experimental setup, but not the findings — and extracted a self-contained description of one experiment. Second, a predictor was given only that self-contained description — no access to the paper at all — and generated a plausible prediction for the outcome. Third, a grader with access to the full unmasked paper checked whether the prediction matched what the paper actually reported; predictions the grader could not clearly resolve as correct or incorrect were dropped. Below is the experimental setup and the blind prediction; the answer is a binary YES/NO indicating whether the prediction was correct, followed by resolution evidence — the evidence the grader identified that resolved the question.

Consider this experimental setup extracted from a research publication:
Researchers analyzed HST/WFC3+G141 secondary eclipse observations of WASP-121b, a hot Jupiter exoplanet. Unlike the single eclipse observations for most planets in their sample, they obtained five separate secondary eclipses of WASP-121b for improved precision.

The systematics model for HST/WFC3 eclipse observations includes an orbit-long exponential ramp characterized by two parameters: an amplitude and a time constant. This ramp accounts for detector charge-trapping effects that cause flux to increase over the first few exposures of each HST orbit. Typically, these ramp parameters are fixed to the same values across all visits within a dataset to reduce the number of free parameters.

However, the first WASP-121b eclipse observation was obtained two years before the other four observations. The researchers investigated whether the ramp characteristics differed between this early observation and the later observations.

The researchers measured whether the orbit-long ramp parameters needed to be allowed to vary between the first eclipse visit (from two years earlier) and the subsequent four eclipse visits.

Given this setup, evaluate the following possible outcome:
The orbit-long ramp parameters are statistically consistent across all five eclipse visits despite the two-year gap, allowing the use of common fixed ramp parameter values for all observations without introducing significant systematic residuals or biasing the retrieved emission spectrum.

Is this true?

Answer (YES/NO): NO